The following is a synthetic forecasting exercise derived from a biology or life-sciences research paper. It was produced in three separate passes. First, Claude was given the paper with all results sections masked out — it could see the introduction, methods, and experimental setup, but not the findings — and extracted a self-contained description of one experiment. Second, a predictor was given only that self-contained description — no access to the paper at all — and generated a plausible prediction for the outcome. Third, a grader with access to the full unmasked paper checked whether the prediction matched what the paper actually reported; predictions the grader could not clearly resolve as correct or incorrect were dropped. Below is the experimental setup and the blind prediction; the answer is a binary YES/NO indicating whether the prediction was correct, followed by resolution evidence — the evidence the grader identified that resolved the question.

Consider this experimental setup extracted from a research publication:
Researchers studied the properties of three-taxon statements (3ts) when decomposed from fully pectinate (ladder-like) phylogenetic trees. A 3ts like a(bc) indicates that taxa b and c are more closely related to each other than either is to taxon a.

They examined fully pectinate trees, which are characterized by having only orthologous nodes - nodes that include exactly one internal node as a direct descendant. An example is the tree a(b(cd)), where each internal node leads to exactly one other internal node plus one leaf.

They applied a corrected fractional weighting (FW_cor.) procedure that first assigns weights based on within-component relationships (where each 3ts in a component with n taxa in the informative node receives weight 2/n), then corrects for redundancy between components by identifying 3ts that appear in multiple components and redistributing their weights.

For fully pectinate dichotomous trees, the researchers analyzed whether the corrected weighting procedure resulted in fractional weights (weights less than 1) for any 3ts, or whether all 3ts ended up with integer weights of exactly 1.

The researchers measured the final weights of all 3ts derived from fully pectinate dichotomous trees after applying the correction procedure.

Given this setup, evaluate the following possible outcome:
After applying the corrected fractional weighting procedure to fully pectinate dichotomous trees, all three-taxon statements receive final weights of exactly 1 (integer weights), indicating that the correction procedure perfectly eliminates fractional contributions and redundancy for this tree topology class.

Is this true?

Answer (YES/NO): YES